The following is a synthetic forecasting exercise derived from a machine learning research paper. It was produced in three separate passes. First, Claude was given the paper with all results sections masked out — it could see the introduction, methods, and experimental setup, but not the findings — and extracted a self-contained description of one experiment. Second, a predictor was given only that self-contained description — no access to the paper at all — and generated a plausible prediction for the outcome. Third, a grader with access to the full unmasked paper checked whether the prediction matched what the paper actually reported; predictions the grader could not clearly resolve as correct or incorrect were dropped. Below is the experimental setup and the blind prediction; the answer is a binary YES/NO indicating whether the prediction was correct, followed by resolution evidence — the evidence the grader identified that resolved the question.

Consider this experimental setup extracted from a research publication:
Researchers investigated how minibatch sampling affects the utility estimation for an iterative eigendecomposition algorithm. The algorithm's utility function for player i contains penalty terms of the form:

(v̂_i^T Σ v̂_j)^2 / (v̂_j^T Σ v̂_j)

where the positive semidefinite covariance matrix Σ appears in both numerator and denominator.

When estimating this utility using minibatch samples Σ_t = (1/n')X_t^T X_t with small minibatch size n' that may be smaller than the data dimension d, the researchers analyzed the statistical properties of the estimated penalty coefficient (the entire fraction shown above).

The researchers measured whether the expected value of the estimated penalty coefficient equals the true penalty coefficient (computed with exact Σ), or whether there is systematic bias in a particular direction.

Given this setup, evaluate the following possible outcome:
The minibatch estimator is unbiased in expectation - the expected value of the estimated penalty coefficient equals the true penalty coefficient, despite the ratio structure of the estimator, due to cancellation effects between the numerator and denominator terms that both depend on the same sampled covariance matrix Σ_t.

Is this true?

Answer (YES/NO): NO